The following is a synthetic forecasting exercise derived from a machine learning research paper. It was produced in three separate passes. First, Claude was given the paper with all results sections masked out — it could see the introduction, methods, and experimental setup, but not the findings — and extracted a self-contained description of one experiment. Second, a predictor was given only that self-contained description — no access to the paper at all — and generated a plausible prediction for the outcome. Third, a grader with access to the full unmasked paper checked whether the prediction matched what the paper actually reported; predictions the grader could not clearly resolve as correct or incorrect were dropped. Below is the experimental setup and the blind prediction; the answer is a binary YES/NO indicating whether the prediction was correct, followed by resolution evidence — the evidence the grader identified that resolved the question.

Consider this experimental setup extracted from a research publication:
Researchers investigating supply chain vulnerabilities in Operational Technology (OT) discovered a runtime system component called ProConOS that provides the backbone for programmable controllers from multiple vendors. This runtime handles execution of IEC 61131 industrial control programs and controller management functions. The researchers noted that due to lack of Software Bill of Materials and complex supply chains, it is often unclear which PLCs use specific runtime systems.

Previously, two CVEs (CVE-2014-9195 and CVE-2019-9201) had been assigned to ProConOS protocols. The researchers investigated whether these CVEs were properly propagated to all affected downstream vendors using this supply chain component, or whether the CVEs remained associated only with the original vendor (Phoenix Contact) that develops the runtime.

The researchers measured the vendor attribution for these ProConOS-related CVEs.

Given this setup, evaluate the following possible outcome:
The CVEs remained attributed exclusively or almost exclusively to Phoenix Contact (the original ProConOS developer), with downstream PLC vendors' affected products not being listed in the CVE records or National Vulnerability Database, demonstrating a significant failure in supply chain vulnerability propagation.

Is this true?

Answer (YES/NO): YES